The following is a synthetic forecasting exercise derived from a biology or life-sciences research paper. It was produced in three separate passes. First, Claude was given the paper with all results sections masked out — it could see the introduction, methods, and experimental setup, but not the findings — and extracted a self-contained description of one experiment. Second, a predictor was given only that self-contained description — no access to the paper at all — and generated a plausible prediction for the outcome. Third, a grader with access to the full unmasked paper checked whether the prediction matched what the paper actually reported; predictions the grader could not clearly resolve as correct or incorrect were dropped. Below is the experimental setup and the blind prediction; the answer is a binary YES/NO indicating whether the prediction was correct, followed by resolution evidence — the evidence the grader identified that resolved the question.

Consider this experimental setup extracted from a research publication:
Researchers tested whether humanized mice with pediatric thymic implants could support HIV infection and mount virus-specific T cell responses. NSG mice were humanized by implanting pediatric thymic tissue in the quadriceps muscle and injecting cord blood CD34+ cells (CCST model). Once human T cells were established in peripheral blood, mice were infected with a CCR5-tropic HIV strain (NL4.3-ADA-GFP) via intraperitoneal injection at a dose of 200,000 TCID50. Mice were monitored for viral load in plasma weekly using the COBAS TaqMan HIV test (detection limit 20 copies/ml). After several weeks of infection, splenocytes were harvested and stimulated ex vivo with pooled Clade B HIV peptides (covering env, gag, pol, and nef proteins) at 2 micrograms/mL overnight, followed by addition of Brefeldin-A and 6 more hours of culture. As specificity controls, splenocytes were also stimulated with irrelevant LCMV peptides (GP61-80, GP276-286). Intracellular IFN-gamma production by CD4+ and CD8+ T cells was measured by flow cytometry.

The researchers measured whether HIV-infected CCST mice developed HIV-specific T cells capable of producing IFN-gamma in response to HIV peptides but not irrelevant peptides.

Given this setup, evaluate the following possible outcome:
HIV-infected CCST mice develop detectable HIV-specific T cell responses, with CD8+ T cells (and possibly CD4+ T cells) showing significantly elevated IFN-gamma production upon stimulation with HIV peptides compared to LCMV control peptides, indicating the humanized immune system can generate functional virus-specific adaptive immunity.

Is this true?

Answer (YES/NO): YES